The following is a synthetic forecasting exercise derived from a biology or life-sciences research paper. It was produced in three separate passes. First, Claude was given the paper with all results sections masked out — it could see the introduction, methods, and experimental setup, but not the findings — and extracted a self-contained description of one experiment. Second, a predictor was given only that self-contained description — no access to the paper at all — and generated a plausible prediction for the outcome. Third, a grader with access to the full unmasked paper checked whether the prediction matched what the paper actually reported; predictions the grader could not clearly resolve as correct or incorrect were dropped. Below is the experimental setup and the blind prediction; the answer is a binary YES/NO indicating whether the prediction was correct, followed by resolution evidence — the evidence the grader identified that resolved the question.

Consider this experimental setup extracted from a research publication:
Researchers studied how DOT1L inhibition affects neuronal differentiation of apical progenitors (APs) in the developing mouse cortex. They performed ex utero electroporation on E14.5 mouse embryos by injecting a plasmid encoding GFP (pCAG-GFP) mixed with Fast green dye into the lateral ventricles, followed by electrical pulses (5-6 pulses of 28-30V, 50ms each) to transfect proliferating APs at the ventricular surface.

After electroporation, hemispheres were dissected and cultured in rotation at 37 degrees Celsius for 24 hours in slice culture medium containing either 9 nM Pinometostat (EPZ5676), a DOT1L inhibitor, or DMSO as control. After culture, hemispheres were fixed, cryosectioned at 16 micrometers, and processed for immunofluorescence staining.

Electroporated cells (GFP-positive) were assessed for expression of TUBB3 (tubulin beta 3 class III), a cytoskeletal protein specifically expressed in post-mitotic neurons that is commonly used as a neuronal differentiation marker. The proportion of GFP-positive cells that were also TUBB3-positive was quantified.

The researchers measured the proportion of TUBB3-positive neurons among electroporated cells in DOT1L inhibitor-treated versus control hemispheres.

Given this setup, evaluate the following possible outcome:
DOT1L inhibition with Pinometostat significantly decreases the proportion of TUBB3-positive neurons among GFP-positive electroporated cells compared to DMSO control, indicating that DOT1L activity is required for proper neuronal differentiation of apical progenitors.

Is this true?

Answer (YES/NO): NO